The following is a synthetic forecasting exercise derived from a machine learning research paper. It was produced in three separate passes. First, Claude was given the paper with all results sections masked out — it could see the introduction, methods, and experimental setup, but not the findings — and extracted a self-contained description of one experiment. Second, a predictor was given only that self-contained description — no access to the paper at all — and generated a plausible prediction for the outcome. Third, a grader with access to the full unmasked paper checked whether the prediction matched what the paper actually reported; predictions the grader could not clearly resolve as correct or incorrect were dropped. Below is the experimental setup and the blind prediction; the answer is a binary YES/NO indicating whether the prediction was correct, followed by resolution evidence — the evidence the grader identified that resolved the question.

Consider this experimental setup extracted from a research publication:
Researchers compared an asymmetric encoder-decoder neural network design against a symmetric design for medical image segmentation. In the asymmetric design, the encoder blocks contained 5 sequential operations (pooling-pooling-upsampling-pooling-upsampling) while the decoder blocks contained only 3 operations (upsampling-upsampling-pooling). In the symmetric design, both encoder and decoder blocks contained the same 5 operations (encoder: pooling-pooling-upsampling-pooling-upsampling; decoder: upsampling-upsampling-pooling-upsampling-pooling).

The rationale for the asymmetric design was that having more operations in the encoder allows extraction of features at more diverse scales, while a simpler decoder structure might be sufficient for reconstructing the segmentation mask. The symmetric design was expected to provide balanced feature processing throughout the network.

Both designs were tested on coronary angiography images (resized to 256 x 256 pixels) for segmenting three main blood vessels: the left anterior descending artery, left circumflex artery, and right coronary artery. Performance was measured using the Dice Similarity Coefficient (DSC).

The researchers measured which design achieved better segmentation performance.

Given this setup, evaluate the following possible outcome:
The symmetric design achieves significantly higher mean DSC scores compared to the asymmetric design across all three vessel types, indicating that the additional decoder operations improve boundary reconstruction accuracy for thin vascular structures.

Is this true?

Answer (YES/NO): NO